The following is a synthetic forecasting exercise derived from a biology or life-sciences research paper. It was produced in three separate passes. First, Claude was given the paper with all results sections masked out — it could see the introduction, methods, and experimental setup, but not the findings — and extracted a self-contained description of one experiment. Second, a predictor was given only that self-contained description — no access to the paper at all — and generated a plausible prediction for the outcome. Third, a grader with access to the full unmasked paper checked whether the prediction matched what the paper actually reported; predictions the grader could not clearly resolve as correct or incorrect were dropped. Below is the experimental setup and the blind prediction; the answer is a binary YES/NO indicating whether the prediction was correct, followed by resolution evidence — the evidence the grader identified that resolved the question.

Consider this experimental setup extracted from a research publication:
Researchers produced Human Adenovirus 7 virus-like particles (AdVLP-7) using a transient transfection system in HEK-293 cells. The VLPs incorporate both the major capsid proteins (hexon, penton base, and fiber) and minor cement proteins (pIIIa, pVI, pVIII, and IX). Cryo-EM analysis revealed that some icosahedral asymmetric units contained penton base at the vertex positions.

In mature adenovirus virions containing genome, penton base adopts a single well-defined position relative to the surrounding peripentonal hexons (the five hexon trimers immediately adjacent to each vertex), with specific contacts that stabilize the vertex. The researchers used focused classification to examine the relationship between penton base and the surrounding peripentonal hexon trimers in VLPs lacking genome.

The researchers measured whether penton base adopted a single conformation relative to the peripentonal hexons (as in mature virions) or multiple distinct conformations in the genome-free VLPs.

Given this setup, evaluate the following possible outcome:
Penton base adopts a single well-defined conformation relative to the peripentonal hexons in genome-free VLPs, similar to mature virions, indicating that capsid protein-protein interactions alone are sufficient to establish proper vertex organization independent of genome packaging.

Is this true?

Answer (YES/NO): NO